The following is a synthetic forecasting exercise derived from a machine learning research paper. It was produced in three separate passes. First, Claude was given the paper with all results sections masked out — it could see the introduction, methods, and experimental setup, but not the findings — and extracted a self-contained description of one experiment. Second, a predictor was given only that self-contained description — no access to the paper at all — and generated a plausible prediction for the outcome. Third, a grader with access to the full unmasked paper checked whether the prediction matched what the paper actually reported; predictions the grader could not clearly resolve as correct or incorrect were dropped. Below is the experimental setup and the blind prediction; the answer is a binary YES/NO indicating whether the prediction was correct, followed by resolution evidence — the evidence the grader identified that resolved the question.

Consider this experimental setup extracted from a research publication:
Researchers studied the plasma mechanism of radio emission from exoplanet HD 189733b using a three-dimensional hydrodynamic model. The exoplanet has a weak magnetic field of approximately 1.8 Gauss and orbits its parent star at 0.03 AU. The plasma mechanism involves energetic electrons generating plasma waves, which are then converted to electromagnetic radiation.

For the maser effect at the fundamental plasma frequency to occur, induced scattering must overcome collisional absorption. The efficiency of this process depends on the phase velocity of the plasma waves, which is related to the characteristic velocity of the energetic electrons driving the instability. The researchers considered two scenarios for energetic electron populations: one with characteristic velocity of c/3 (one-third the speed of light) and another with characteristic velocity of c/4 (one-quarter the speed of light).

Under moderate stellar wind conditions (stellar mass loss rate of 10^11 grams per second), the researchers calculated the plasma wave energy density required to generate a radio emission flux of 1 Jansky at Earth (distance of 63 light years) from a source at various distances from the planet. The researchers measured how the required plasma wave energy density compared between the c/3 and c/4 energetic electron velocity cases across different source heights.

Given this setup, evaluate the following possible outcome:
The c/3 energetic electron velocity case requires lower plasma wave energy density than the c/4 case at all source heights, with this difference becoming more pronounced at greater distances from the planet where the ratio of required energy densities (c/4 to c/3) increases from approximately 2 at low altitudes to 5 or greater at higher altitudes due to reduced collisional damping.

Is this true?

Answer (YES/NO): NO